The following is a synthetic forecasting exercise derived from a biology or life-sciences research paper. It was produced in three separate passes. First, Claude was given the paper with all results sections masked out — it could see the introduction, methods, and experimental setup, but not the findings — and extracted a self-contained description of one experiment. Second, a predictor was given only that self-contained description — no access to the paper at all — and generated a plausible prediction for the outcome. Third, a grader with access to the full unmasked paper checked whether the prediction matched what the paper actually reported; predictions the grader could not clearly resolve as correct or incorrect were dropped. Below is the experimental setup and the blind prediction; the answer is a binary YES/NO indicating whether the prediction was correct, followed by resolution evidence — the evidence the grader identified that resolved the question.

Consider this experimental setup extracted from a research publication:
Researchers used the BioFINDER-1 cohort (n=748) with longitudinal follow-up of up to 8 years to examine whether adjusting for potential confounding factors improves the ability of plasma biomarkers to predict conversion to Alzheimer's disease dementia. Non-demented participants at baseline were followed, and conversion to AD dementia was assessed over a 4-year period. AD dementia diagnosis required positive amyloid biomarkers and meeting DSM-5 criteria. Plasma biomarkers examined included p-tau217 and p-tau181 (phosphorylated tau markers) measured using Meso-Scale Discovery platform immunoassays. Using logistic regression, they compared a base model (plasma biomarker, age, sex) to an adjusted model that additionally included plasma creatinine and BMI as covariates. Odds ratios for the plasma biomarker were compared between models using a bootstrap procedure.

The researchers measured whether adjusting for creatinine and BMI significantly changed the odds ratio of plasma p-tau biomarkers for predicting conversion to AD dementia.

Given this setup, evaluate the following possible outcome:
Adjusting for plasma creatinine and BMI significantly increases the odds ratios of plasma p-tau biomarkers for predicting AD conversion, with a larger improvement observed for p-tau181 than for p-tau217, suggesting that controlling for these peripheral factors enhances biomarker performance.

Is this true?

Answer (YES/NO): NO